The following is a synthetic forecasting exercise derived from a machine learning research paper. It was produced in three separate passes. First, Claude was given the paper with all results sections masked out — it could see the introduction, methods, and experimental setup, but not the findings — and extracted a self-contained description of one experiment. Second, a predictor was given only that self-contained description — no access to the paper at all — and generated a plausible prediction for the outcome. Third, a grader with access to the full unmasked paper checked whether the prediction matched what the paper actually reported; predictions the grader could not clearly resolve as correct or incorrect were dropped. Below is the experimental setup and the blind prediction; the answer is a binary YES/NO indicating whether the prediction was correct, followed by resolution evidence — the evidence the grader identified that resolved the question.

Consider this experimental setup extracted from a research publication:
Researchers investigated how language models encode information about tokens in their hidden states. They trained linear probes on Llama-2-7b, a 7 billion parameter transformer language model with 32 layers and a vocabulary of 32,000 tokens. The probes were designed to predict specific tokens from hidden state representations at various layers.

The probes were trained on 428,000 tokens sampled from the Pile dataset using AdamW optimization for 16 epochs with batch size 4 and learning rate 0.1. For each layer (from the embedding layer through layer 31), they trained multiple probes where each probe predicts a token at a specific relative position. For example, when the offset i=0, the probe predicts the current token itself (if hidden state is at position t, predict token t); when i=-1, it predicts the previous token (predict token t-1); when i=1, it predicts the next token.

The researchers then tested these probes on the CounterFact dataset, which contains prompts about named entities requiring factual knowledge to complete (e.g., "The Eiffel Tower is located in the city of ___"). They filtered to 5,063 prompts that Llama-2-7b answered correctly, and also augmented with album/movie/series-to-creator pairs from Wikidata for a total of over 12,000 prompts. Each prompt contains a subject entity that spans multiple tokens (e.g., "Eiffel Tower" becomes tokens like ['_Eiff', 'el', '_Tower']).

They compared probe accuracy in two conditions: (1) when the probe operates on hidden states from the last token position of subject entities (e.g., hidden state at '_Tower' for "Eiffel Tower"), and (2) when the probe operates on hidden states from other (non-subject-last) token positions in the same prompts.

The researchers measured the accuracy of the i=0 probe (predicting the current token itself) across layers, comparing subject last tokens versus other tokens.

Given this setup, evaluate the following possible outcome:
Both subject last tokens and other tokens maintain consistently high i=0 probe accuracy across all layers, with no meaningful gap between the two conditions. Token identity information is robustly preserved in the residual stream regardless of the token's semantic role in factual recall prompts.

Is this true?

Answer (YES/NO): NO